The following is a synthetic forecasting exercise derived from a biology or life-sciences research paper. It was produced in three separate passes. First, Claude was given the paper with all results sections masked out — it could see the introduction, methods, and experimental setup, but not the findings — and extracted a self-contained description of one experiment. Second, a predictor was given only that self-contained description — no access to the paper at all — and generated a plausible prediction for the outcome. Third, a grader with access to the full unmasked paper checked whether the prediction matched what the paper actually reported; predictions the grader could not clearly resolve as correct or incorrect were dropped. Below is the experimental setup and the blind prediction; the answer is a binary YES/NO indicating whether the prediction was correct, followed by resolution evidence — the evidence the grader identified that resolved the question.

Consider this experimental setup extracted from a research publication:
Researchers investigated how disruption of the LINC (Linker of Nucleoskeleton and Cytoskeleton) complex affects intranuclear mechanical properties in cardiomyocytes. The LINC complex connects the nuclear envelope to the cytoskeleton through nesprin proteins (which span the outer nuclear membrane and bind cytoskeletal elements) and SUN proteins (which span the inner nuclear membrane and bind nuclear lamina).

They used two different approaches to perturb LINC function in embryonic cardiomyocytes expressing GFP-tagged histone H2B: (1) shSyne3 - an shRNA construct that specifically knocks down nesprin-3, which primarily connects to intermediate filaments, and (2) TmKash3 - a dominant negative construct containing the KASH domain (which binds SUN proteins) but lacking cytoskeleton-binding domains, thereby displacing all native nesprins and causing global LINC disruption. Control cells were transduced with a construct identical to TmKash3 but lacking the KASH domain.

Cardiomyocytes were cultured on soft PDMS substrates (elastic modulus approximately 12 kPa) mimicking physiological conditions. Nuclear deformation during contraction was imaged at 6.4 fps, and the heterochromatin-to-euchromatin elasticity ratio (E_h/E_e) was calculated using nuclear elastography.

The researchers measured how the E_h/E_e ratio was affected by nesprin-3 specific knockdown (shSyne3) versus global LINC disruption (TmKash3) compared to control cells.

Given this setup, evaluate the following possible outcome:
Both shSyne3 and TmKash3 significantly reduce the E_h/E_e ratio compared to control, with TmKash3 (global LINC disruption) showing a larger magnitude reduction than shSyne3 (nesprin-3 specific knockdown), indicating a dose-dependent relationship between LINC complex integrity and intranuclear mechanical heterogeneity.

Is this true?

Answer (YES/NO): NO